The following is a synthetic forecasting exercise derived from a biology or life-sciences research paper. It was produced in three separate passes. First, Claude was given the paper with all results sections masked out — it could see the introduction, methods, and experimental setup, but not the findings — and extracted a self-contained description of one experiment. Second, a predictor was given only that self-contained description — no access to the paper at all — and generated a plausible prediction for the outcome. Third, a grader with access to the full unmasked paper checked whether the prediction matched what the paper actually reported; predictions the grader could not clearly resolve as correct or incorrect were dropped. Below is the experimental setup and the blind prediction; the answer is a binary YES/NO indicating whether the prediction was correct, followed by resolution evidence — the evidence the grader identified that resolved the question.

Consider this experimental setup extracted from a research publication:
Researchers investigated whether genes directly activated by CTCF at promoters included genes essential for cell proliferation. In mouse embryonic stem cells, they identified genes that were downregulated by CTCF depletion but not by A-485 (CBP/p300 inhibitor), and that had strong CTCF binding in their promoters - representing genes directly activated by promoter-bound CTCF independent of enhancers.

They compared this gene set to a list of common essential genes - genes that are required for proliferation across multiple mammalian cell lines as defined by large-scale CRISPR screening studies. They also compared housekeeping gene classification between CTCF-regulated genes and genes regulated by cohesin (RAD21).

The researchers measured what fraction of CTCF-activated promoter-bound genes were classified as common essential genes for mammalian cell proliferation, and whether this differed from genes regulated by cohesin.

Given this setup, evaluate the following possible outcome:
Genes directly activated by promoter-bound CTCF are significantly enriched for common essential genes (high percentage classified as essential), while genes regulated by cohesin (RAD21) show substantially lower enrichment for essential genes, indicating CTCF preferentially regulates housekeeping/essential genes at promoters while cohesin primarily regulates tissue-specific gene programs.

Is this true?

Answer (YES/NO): YES